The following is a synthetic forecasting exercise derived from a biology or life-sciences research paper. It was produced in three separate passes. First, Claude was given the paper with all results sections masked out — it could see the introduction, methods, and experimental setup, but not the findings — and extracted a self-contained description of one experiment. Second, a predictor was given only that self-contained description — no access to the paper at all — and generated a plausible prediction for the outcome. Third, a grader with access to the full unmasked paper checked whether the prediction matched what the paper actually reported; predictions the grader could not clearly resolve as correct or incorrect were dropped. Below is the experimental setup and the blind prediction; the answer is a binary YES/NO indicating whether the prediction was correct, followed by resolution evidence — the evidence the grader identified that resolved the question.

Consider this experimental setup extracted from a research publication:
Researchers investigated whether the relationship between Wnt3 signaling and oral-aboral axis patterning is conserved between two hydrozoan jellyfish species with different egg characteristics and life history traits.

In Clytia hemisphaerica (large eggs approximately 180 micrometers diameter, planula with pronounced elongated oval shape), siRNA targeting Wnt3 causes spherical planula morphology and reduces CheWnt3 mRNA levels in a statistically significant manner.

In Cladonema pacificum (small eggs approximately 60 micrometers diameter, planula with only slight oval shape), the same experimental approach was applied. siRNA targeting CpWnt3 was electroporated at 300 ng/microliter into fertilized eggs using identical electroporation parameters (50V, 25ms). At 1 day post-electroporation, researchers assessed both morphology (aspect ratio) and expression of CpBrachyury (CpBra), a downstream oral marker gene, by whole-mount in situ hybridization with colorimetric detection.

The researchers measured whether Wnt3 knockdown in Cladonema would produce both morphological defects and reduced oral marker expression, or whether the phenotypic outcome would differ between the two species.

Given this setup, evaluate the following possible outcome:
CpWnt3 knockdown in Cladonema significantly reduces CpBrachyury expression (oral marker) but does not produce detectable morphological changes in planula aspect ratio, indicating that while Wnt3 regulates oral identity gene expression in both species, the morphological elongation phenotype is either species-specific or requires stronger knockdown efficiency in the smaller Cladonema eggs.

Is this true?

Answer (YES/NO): YES